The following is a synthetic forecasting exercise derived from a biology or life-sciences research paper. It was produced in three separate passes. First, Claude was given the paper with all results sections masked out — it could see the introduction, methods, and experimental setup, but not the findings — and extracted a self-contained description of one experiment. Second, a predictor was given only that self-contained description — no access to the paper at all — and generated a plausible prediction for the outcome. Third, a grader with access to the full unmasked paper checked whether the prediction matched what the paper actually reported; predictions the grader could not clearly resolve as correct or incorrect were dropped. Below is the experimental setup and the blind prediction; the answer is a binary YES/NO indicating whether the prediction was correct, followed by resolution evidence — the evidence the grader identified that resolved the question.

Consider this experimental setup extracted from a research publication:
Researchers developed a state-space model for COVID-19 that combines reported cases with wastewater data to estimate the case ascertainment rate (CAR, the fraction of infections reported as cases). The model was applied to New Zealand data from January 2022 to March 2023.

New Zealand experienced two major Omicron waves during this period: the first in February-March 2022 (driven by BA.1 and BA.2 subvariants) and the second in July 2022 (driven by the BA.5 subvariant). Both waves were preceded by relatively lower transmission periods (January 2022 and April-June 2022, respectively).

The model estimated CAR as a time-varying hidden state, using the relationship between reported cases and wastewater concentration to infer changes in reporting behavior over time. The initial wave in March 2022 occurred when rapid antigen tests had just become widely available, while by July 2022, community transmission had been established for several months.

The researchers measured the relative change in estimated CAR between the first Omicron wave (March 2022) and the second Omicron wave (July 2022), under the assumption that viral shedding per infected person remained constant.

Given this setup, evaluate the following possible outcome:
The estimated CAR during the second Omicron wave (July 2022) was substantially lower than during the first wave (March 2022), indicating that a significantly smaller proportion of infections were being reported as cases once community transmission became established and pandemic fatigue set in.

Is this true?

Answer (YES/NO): YES